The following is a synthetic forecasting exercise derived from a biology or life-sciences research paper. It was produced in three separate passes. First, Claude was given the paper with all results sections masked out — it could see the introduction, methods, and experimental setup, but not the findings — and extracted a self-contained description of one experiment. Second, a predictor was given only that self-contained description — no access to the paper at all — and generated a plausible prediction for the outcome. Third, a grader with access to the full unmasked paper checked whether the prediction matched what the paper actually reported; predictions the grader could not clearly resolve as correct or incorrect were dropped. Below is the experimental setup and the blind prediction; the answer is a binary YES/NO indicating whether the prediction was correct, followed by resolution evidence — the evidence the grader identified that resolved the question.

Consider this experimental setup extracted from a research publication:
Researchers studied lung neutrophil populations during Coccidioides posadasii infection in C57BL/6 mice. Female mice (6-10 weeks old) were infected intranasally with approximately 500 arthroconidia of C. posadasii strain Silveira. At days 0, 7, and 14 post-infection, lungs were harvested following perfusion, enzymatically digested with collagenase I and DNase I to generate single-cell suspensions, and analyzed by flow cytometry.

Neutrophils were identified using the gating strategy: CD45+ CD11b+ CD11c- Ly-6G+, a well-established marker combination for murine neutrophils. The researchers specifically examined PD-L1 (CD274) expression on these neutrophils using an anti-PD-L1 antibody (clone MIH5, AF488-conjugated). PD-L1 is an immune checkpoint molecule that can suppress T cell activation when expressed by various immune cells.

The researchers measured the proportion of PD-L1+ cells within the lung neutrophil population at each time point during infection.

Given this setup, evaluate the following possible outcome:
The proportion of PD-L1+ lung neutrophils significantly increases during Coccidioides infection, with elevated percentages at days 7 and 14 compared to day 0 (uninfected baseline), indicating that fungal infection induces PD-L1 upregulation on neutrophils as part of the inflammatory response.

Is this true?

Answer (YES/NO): YES